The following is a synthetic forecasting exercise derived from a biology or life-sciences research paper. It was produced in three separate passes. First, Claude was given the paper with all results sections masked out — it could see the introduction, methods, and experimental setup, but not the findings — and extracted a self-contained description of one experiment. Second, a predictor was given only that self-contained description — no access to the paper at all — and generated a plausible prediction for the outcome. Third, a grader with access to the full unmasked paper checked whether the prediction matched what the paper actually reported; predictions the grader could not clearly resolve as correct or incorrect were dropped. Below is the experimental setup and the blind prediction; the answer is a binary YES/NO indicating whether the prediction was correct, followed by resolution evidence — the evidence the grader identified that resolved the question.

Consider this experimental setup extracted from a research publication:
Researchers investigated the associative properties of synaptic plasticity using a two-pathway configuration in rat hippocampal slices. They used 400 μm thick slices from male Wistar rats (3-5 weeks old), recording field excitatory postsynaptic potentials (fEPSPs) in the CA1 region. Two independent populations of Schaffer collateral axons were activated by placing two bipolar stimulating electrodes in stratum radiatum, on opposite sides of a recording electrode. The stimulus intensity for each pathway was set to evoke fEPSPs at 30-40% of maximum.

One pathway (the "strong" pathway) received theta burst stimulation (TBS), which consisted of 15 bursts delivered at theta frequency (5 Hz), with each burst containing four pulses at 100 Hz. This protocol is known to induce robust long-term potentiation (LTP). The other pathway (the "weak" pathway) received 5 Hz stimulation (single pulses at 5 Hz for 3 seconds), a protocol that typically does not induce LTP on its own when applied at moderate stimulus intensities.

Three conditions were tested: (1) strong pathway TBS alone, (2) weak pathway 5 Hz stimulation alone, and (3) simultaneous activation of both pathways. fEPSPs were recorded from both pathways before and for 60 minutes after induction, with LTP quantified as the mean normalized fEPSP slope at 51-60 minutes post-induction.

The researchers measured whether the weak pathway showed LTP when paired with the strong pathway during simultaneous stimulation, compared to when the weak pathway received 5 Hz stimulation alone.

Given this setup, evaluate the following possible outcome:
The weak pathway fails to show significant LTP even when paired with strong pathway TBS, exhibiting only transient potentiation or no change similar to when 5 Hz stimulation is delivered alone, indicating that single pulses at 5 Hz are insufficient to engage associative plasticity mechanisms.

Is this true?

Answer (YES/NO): NO